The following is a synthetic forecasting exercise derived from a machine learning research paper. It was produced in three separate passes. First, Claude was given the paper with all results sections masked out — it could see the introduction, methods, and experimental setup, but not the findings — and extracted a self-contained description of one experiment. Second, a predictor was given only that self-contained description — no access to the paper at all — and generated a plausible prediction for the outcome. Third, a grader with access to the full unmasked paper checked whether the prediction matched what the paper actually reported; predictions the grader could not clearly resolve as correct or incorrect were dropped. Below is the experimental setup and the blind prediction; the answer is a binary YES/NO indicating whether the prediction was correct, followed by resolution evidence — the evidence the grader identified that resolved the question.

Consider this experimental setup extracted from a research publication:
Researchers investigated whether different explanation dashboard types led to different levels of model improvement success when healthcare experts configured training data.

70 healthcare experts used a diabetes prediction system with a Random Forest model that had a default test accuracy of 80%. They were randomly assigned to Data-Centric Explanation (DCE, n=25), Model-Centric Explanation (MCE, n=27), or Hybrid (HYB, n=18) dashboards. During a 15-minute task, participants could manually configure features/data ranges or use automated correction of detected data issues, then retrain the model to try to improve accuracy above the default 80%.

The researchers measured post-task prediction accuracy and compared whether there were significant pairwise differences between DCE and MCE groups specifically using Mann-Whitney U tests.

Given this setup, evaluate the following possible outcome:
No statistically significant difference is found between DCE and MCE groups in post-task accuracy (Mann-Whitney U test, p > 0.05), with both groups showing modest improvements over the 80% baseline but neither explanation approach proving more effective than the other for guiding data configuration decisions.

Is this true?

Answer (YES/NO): YES